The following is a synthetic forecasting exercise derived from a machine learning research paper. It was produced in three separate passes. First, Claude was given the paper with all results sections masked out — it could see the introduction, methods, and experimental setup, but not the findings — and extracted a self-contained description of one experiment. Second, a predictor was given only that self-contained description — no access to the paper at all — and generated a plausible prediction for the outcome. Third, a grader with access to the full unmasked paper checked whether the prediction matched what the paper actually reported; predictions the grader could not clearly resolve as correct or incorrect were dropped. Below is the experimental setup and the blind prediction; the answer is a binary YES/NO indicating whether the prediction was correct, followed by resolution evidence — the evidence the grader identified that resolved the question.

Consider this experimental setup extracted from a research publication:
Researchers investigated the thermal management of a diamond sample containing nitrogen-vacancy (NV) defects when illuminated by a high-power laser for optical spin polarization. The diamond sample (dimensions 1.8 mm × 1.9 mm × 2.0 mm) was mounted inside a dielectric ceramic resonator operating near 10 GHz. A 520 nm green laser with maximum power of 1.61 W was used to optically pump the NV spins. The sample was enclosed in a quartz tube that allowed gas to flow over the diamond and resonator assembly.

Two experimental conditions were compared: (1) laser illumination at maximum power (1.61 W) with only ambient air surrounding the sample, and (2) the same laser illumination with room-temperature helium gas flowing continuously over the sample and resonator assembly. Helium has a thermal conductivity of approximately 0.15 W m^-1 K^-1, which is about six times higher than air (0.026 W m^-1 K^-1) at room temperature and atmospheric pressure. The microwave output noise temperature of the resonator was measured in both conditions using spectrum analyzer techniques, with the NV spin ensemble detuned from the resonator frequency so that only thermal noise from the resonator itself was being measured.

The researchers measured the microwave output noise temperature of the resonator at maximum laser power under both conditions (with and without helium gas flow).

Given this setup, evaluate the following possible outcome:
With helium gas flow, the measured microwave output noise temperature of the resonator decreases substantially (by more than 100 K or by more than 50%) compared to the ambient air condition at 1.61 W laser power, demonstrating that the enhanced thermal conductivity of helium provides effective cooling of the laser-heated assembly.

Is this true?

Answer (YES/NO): NO